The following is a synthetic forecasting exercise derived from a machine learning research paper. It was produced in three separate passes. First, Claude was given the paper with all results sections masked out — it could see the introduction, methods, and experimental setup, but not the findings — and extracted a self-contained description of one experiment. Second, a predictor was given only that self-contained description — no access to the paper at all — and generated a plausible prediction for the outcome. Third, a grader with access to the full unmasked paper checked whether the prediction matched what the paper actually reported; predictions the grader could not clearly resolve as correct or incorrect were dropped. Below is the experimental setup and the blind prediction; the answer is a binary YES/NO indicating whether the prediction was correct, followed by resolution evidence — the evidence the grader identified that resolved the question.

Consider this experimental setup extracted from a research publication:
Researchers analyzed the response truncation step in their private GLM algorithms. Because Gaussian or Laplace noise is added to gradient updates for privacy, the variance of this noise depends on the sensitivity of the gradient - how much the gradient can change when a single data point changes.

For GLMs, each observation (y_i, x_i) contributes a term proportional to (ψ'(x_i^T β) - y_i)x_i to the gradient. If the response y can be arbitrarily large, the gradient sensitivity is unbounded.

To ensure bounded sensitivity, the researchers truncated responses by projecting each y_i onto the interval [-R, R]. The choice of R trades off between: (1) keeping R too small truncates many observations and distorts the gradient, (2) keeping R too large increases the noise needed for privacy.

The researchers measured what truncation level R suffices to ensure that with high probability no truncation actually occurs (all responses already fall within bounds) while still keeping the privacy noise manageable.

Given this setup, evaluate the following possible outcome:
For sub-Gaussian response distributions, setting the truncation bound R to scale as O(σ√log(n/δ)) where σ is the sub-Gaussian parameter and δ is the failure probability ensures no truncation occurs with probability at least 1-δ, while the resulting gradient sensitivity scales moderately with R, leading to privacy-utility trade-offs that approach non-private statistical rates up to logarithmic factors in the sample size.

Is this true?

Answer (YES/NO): YES